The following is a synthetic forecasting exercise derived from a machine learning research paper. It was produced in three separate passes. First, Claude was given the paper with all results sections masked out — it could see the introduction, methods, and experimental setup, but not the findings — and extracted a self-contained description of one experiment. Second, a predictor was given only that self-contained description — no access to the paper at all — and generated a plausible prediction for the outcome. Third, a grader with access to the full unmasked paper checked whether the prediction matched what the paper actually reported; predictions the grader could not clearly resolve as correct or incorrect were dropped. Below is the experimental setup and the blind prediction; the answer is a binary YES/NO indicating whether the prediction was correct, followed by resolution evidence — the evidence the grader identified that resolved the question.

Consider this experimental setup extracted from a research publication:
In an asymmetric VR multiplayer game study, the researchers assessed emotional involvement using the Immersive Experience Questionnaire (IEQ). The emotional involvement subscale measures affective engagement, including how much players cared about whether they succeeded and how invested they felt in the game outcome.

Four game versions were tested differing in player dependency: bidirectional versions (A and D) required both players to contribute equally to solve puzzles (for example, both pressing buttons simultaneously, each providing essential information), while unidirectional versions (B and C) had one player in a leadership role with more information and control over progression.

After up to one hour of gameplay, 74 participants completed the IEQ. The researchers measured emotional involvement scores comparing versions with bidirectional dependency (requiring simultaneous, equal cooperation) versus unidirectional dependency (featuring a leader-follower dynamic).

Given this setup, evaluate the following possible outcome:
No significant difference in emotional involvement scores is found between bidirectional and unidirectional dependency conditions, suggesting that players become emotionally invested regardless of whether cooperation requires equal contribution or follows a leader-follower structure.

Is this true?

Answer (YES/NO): YES